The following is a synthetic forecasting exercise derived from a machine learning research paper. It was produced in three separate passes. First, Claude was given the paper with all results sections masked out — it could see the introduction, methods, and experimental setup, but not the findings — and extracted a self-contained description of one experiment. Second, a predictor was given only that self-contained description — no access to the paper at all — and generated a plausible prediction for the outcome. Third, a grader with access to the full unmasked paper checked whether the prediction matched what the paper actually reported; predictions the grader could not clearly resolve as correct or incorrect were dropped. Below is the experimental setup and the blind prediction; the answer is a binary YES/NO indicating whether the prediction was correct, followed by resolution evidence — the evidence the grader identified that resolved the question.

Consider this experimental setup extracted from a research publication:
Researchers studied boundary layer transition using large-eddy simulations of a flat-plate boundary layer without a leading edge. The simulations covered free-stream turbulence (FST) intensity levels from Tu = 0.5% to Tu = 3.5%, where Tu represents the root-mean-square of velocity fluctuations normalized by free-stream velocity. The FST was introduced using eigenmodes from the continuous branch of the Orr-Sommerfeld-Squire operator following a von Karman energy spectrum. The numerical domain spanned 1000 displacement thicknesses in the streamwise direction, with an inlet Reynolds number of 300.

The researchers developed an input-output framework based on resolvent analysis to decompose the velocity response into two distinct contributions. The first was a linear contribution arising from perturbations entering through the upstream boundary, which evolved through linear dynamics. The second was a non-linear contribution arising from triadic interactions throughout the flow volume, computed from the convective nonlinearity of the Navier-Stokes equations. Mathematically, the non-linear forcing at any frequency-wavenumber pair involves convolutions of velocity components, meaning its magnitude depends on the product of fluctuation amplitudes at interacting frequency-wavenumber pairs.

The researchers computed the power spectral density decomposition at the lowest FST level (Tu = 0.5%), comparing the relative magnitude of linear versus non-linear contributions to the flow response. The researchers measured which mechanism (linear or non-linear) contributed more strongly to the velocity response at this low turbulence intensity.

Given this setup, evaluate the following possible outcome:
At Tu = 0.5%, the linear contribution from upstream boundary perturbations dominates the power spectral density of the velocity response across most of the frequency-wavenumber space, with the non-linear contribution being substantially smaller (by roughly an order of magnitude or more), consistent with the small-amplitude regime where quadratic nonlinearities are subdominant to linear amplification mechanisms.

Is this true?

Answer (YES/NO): YES